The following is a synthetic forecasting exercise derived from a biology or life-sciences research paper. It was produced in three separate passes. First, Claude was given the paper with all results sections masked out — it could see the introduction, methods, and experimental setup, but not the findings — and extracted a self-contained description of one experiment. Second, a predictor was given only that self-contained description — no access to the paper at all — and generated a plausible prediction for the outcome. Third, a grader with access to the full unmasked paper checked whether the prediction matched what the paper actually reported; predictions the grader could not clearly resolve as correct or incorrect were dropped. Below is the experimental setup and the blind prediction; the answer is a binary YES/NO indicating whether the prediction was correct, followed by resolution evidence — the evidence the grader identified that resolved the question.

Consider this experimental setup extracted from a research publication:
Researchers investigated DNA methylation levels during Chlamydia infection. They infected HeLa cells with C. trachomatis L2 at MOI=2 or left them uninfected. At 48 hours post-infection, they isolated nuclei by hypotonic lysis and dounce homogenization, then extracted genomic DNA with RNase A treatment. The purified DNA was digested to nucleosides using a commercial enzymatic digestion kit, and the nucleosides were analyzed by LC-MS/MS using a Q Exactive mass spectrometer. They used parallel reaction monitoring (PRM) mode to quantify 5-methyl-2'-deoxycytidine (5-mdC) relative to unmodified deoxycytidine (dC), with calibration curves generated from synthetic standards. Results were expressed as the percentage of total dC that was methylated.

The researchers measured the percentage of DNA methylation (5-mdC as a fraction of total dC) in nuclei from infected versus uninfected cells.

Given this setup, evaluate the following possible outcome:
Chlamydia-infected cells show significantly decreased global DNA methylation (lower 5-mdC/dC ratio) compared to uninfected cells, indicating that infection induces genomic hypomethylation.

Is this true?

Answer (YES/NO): NO